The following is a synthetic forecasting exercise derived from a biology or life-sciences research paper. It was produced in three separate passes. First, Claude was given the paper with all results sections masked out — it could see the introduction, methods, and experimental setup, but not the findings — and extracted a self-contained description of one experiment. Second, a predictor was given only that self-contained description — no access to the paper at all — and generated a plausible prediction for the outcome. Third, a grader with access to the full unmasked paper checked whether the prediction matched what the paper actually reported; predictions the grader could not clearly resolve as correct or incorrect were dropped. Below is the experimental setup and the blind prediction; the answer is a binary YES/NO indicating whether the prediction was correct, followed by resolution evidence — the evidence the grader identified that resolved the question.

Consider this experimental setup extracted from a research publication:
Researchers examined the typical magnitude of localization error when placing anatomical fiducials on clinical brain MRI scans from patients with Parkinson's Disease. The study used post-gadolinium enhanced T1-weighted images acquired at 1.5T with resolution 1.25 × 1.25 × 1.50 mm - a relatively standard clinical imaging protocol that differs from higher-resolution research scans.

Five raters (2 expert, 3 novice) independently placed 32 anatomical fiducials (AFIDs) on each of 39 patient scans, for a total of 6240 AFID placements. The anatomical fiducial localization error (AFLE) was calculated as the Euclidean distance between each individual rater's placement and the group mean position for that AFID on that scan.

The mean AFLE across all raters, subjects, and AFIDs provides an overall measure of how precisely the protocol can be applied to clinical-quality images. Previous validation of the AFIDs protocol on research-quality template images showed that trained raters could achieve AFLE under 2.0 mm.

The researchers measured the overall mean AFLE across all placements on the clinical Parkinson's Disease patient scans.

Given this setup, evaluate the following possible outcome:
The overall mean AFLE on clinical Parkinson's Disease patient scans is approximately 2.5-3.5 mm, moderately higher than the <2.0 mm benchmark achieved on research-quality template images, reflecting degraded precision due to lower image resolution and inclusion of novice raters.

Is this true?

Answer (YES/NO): NO